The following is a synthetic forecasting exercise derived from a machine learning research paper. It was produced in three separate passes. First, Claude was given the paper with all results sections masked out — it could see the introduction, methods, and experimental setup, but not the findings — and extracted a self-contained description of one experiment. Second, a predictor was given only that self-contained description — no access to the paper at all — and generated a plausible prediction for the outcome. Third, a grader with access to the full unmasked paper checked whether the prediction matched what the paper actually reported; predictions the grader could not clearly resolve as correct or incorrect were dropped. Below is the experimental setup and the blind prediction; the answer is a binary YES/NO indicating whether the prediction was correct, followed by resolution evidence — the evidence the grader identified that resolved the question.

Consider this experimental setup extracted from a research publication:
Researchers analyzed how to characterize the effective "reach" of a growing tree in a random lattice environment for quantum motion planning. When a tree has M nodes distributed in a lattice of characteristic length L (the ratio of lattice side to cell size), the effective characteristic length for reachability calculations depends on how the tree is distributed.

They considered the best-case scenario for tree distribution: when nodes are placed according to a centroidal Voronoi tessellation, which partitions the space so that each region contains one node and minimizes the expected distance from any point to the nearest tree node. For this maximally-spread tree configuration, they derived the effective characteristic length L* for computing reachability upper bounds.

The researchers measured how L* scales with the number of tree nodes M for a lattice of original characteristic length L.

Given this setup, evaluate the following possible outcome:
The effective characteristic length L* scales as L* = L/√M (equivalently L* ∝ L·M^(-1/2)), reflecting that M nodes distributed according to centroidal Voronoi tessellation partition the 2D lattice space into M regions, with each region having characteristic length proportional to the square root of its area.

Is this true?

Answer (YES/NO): NO